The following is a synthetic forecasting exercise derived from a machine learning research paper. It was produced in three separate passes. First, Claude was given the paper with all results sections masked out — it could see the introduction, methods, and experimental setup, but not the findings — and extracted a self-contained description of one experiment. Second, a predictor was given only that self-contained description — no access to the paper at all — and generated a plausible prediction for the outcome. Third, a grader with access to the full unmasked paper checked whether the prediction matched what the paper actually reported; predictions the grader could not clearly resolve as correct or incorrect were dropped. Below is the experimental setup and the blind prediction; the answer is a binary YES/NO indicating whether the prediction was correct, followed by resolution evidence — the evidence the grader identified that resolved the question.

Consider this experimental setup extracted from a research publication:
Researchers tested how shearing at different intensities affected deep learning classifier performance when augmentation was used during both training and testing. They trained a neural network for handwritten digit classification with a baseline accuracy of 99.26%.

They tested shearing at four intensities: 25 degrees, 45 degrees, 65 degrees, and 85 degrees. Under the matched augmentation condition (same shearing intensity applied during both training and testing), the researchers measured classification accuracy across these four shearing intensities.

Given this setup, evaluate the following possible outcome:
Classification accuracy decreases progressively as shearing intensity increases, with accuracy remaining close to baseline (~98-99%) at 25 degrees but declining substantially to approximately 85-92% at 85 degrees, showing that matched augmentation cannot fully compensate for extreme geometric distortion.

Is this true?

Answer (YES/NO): NO